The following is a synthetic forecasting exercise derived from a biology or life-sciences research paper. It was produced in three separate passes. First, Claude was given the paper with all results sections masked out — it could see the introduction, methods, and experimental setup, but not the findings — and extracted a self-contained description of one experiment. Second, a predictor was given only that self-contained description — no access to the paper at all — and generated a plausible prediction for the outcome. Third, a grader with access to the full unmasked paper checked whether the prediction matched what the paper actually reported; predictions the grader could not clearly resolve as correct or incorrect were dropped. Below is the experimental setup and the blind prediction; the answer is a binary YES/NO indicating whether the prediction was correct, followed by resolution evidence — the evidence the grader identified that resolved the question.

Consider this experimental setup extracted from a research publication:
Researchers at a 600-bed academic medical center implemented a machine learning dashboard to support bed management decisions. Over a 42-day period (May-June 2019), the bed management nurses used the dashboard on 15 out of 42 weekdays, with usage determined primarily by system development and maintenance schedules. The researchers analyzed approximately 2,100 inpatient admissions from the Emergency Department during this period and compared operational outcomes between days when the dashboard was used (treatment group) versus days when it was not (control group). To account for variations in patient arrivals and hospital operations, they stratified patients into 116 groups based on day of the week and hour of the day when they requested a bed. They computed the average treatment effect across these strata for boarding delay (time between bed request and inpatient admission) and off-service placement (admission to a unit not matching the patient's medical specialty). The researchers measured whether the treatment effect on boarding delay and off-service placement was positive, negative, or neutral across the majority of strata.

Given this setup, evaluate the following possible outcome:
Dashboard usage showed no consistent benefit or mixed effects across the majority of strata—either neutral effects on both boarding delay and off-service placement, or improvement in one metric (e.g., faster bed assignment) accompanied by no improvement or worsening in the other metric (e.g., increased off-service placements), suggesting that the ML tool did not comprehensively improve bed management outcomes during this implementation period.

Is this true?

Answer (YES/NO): NO